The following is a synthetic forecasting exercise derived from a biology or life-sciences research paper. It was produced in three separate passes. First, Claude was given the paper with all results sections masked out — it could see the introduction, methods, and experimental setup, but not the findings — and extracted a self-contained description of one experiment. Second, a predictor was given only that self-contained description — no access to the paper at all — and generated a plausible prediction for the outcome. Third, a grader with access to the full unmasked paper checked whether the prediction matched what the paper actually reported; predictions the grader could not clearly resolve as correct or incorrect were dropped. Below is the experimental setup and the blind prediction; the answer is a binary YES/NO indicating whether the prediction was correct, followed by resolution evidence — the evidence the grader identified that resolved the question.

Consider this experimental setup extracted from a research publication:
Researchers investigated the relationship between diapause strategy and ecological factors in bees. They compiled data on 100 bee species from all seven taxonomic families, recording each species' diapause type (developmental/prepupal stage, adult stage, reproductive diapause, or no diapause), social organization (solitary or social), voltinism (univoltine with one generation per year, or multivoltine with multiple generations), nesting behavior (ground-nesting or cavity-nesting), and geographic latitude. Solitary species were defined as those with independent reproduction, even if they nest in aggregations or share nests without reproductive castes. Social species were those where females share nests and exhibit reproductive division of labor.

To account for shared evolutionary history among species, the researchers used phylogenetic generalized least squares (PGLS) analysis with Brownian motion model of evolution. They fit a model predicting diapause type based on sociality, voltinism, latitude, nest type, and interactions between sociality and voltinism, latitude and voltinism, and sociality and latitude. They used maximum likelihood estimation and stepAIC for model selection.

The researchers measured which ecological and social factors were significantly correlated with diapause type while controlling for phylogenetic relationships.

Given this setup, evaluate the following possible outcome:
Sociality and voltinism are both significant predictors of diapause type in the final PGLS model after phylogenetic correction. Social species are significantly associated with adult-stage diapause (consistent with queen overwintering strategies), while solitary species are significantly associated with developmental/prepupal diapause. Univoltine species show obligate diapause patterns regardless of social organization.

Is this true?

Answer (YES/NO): NO